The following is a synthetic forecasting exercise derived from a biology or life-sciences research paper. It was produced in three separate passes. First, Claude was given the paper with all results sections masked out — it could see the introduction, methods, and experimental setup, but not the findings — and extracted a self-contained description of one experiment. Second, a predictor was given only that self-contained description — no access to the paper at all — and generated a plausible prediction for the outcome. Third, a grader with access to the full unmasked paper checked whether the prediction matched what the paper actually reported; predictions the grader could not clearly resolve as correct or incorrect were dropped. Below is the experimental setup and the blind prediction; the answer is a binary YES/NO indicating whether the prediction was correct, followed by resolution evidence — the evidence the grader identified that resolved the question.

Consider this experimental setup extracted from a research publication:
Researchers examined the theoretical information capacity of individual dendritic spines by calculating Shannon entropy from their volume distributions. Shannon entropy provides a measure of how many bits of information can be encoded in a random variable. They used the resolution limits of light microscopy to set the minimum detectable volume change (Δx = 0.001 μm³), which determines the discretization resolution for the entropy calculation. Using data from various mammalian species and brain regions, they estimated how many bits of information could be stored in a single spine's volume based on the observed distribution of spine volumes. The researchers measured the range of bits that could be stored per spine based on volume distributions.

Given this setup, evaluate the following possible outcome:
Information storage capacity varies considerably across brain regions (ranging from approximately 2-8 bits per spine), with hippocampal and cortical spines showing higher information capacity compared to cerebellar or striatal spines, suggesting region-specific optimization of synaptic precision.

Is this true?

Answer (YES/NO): NO